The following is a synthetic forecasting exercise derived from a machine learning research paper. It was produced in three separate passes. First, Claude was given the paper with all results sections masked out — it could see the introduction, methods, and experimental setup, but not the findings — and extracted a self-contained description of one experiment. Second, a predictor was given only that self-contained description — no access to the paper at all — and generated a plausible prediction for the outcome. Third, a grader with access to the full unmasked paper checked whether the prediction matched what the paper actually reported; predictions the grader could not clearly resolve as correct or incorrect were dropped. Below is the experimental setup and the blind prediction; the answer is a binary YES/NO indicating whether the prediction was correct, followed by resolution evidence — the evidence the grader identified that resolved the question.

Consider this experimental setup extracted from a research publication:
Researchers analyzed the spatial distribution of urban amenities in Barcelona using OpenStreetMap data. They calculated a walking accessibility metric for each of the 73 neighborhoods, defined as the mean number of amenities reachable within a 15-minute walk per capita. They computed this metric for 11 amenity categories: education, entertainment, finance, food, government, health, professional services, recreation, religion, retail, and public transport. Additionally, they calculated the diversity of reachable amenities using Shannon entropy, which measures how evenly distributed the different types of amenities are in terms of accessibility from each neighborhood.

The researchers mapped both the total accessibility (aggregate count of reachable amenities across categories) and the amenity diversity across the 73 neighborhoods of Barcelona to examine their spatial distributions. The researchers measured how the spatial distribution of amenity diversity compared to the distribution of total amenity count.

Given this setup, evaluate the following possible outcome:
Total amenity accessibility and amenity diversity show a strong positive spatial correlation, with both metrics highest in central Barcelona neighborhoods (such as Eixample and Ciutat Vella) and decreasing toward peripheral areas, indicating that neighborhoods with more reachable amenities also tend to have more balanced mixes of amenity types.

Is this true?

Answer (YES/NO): NO